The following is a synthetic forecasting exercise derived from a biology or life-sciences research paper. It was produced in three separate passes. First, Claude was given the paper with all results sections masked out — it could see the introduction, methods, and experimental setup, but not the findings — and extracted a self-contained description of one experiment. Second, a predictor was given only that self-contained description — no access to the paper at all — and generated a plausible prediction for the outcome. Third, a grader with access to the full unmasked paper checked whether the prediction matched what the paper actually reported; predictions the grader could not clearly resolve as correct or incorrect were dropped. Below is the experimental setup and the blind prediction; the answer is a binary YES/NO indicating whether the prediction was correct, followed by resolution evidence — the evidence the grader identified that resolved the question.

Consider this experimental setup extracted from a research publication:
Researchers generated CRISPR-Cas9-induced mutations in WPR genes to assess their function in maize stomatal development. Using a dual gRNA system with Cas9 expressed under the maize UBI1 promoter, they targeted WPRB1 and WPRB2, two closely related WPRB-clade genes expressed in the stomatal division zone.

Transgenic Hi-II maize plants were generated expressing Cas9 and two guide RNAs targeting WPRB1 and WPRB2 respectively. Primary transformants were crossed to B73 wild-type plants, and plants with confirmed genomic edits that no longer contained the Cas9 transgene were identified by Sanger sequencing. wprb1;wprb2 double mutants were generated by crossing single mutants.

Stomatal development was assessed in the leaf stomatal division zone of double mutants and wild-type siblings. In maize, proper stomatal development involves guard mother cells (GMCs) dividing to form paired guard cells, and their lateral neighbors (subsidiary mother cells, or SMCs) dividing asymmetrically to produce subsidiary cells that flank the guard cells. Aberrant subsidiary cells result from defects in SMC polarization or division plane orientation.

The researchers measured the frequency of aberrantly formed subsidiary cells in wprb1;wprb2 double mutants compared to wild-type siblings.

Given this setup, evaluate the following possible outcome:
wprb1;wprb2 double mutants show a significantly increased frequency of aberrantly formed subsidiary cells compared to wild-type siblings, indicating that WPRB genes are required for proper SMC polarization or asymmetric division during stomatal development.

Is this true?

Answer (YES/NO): YES